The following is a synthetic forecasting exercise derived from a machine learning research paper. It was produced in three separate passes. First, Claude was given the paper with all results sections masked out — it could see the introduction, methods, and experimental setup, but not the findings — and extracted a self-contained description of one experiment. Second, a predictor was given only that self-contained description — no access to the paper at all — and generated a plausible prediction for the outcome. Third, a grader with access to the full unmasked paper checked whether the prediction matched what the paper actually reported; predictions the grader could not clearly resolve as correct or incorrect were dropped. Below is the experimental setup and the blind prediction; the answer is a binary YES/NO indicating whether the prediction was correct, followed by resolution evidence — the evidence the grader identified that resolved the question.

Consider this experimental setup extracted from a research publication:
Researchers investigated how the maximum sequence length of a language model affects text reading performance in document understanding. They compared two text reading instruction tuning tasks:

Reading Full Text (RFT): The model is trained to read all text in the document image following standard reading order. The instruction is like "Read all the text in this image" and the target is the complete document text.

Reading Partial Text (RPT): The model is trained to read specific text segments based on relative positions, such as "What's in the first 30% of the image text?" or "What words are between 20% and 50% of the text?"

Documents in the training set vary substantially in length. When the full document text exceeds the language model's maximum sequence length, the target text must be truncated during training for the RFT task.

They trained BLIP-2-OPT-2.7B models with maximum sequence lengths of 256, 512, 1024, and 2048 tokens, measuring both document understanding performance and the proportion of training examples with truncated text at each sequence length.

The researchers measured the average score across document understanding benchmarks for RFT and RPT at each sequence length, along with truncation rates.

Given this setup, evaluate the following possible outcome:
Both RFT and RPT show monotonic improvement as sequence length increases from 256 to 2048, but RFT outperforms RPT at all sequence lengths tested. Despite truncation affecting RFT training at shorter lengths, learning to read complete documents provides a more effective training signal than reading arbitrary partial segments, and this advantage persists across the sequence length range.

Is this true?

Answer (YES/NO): NO